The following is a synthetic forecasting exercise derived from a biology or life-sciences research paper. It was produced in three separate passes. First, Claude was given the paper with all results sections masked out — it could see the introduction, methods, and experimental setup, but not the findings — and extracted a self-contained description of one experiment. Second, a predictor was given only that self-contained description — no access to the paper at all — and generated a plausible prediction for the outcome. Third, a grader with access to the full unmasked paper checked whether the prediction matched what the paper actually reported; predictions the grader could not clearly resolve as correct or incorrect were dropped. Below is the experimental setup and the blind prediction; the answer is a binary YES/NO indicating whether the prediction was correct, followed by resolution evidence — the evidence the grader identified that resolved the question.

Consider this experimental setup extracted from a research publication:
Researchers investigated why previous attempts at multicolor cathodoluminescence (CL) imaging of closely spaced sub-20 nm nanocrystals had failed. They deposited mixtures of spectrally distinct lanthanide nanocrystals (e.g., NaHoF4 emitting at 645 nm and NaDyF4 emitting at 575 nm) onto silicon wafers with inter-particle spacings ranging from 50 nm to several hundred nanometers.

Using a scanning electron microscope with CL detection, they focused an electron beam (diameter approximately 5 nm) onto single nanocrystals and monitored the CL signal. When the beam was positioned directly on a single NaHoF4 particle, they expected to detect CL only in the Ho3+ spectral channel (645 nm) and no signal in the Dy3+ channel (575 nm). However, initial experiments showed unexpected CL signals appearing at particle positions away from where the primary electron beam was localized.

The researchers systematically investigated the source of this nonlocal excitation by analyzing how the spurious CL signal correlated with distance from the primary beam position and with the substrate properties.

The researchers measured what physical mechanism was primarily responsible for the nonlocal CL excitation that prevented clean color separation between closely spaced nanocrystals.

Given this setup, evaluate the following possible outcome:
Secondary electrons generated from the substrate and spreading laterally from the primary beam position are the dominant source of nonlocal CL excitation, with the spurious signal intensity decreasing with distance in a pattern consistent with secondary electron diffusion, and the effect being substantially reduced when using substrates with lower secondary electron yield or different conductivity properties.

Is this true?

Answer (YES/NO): NO